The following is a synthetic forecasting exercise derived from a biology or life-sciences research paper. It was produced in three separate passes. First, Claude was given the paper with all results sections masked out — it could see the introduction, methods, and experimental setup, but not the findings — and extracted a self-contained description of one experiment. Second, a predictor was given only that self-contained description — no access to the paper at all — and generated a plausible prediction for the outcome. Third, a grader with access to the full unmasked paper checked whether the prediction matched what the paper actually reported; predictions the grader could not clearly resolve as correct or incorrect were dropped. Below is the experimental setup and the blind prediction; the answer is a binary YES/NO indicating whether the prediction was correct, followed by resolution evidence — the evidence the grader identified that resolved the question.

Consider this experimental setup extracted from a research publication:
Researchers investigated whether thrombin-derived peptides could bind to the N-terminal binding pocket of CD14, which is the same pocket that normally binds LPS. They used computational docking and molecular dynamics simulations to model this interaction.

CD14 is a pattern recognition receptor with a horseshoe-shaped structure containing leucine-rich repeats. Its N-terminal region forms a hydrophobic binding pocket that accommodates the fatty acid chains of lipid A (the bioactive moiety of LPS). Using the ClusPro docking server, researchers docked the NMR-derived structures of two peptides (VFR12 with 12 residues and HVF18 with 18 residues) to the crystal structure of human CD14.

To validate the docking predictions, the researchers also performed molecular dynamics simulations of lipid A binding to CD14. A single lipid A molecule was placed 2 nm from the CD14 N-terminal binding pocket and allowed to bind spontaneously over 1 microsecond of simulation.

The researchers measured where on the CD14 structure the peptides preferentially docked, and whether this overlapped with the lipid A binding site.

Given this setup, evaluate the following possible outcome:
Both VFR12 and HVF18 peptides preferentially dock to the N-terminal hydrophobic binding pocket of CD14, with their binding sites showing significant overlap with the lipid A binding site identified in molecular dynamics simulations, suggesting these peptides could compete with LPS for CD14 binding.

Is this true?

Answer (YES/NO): NO